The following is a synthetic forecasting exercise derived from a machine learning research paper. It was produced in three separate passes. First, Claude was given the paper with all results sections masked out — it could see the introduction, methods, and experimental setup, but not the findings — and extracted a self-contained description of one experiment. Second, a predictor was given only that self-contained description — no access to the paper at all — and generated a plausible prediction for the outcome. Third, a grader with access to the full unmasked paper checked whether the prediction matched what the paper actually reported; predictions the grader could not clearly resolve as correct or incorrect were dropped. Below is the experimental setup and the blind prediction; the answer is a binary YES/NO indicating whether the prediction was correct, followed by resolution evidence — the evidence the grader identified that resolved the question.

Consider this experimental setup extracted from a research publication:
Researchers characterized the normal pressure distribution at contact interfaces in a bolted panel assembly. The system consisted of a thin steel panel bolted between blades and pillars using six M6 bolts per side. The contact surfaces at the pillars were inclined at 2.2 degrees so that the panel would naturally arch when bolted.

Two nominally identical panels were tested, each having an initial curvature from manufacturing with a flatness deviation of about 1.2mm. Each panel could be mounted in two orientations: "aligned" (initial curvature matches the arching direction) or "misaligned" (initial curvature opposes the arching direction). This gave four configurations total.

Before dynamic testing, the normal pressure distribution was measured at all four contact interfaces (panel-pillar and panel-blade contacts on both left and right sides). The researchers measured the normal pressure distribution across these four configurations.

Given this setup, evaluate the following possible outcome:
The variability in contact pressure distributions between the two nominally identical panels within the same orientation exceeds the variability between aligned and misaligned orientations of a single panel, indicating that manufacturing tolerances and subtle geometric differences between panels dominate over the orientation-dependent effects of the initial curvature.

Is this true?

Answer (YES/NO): NO